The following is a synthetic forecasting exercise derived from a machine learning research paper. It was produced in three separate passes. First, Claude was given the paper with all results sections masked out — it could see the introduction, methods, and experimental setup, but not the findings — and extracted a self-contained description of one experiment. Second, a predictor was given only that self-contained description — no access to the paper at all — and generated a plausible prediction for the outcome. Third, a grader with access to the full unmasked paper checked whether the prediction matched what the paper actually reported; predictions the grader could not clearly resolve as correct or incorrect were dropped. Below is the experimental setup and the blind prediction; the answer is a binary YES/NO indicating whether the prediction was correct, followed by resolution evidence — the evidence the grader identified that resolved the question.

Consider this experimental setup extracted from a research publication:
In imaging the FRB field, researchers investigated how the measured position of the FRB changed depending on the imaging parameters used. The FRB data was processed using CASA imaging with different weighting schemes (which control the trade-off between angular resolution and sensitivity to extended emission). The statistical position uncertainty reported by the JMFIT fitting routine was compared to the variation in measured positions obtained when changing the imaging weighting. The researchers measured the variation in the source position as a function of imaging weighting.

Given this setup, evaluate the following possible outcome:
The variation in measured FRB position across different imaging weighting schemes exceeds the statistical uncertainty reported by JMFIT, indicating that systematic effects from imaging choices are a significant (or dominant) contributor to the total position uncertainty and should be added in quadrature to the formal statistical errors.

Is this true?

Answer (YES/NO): YES